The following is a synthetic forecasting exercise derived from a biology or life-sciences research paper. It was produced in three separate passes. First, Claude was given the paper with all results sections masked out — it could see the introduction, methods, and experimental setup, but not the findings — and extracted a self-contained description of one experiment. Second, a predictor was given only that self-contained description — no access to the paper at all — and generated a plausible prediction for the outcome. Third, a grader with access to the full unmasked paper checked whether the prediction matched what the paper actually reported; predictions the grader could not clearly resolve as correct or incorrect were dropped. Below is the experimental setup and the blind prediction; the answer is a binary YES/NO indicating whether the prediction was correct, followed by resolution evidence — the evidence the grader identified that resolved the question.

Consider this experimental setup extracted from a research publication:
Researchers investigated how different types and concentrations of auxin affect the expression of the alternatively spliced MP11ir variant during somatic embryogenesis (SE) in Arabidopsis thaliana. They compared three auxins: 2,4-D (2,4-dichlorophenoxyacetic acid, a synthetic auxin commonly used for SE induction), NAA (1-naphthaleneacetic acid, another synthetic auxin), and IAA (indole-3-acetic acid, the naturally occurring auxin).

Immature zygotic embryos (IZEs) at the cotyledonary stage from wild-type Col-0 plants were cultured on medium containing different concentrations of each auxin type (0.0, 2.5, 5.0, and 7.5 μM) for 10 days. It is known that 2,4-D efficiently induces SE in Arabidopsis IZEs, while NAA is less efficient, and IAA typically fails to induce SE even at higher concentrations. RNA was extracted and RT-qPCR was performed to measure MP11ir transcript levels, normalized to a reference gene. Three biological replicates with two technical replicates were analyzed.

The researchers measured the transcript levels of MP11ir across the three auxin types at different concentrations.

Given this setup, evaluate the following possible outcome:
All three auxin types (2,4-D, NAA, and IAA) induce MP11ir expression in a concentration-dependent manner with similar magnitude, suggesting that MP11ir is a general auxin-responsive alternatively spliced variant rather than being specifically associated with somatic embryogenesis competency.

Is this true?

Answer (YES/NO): NO